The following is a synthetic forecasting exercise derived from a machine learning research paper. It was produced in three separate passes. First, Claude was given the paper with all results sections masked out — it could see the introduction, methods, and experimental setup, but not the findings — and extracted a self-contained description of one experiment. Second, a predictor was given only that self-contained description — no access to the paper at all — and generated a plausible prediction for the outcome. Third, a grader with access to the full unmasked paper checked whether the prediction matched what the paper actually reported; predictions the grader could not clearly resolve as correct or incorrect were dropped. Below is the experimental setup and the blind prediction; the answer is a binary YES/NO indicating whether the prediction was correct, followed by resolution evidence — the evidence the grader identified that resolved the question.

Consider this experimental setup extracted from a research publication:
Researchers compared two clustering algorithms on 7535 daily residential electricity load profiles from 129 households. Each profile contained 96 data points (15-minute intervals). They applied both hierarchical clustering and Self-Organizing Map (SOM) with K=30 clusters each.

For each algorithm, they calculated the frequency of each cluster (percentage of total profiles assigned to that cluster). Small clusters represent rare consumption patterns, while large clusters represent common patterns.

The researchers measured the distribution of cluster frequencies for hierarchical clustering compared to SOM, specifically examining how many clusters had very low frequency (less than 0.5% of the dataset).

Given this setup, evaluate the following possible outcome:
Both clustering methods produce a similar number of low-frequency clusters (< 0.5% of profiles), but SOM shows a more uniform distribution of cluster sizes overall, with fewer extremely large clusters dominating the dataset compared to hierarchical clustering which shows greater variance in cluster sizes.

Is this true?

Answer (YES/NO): NO